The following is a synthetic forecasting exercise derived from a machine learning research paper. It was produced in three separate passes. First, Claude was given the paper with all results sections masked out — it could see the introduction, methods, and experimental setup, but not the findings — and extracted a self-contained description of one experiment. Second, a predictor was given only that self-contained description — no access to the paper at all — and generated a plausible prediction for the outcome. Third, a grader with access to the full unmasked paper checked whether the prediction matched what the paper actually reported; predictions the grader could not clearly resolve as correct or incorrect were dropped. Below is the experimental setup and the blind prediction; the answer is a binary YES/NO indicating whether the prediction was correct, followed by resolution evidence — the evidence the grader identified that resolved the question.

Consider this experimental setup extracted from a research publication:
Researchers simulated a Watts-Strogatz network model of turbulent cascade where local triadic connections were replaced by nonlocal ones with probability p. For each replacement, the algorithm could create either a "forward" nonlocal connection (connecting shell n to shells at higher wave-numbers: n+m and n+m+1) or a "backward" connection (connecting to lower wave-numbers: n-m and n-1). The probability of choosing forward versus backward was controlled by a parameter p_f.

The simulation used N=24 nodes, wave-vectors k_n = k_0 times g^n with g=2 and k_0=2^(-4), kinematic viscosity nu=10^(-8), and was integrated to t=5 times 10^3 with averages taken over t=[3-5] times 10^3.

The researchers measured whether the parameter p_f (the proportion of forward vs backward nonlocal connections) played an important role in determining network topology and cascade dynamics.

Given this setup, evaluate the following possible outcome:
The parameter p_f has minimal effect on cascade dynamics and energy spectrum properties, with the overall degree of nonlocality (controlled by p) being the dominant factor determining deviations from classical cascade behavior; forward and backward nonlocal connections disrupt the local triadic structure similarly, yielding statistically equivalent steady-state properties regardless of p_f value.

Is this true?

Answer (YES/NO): YES